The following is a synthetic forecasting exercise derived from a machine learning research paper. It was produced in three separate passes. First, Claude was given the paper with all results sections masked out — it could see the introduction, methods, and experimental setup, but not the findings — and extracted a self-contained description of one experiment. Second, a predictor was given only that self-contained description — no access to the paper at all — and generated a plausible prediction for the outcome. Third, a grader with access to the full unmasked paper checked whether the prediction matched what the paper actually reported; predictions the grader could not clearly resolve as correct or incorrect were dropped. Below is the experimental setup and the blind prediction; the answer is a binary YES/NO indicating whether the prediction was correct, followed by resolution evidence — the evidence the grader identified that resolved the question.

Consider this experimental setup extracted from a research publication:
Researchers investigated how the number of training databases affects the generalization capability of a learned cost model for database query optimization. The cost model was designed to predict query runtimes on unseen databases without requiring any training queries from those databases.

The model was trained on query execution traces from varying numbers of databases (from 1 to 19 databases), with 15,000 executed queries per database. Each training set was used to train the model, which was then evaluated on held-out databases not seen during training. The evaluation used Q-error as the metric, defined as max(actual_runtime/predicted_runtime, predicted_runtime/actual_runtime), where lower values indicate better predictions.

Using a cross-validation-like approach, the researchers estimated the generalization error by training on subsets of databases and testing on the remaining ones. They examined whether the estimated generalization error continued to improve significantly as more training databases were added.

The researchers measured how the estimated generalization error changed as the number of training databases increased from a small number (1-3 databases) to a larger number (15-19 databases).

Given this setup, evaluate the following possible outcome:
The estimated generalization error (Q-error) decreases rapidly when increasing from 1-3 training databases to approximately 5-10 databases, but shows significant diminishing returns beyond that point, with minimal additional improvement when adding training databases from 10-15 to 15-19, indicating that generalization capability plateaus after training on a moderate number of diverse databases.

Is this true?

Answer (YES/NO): NO